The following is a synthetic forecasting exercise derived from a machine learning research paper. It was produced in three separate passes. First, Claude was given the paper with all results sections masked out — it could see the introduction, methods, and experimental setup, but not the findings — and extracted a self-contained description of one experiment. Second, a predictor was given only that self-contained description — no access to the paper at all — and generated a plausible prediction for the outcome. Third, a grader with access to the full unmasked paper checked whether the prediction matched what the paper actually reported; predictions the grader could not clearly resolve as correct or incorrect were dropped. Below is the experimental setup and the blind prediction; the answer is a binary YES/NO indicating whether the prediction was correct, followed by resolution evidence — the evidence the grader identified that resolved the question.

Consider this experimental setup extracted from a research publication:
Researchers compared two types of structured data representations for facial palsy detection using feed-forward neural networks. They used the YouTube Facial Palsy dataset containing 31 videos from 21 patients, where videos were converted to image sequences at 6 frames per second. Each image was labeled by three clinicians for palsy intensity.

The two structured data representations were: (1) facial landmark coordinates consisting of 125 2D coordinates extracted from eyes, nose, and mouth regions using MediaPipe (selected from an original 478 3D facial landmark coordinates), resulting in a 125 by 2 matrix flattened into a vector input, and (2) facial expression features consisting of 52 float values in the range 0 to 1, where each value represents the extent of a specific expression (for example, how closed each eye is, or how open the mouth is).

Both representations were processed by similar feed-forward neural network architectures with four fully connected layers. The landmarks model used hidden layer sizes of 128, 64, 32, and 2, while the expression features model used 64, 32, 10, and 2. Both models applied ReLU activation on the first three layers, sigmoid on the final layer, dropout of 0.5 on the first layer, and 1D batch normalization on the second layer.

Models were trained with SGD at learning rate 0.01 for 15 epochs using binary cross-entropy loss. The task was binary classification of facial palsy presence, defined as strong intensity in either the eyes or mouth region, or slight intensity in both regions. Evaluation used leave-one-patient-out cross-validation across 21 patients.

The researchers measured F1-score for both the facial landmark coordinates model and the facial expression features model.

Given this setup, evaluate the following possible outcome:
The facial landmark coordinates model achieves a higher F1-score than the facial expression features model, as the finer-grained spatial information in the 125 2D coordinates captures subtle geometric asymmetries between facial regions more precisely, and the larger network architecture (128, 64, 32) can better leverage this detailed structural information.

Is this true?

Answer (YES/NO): YES